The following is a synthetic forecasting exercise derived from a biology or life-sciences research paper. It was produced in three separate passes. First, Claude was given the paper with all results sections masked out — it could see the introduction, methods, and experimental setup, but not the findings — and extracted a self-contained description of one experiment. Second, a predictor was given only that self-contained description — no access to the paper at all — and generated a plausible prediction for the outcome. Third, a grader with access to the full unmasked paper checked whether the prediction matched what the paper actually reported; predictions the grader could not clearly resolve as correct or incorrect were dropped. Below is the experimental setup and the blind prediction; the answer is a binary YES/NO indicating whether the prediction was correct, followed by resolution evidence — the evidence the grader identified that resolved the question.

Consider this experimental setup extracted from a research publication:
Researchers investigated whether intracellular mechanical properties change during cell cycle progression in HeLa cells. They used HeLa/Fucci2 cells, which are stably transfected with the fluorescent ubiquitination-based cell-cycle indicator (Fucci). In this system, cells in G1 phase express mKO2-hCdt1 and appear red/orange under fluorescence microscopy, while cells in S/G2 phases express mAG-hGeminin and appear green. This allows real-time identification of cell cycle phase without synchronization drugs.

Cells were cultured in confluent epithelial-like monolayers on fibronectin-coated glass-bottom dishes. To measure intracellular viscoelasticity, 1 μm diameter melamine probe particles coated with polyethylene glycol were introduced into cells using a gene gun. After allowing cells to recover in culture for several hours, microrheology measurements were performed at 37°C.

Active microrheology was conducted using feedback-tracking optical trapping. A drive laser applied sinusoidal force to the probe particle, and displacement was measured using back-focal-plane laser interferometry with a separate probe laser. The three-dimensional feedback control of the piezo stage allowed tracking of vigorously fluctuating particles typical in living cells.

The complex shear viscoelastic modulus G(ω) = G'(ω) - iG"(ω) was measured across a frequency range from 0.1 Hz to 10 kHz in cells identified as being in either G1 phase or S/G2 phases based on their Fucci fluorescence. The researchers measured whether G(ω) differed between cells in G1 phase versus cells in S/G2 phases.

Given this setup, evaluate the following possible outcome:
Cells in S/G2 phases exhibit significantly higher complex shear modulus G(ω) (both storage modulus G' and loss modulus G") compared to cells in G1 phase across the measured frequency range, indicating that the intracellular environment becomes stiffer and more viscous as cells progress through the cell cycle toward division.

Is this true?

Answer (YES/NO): NO